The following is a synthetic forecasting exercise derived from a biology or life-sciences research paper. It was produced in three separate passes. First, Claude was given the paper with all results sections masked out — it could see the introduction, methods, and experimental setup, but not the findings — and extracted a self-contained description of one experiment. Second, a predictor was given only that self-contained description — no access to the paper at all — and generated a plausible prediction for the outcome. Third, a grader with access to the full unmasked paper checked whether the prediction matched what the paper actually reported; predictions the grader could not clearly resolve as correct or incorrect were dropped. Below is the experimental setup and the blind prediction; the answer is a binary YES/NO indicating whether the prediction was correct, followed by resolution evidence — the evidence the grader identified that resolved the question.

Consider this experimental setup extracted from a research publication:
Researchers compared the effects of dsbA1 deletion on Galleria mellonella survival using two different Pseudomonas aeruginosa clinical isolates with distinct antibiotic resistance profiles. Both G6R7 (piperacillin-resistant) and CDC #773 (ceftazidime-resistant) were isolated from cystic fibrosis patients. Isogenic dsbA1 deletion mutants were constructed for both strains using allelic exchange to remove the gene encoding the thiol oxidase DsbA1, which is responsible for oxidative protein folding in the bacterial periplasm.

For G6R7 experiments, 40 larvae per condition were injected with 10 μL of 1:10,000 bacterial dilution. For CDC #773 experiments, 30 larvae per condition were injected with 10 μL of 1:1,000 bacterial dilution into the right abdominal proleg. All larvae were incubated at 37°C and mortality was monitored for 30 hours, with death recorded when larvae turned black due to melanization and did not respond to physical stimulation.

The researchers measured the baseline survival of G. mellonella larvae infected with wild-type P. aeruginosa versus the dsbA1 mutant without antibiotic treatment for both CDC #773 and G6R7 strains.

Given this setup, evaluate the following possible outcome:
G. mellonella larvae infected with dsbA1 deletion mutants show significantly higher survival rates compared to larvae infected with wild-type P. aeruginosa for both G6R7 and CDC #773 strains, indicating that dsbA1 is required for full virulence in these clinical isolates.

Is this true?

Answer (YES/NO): NO